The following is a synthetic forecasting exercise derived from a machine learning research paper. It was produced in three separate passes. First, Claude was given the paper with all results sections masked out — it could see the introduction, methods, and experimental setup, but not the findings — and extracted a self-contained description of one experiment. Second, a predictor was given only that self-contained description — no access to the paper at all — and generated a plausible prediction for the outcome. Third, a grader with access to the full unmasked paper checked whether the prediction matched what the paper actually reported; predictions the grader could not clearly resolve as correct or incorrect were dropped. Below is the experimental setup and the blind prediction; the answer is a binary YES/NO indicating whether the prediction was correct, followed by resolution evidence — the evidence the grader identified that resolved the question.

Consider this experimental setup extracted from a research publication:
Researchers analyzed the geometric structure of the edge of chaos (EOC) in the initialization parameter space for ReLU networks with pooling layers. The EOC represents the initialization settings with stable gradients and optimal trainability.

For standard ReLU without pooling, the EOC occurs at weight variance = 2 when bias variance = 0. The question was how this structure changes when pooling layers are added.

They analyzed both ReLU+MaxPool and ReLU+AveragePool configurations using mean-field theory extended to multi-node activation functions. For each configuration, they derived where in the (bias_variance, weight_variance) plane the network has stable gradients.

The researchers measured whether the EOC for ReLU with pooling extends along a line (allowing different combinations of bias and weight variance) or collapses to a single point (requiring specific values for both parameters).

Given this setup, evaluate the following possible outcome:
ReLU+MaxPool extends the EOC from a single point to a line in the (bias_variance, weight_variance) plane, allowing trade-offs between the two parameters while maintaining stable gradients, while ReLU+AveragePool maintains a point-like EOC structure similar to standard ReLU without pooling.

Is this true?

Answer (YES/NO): NO